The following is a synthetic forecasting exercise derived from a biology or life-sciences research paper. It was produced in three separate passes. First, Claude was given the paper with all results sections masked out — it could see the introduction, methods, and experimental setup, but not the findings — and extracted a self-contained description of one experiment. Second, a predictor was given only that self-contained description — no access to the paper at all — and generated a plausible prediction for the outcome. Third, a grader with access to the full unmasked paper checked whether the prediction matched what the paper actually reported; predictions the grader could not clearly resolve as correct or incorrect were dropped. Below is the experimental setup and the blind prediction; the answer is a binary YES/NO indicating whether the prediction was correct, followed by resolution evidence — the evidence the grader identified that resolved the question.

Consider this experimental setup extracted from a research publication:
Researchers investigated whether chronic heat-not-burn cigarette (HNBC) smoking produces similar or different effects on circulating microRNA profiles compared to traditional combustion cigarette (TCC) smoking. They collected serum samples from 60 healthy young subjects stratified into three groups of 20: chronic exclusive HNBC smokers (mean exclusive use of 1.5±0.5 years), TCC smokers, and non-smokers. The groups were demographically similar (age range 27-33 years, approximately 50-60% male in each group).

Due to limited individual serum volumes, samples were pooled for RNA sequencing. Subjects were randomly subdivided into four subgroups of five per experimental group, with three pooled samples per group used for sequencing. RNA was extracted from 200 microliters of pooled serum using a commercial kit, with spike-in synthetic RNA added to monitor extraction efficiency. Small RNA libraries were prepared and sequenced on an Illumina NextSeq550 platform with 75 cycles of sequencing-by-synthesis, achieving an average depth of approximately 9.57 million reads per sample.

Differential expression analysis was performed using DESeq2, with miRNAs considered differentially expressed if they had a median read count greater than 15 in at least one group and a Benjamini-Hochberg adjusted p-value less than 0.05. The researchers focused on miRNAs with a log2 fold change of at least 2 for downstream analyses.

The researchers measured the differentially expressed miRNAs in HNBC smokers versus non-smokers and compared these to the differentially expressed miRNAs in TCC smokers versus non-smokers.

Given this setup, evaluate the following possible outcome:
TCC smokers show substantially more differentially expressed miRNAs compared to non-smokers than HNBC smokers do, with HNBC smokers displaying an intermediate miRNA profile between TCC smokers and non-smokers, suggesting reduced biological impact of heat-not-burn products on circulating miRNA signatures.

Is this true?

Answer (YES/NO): YES